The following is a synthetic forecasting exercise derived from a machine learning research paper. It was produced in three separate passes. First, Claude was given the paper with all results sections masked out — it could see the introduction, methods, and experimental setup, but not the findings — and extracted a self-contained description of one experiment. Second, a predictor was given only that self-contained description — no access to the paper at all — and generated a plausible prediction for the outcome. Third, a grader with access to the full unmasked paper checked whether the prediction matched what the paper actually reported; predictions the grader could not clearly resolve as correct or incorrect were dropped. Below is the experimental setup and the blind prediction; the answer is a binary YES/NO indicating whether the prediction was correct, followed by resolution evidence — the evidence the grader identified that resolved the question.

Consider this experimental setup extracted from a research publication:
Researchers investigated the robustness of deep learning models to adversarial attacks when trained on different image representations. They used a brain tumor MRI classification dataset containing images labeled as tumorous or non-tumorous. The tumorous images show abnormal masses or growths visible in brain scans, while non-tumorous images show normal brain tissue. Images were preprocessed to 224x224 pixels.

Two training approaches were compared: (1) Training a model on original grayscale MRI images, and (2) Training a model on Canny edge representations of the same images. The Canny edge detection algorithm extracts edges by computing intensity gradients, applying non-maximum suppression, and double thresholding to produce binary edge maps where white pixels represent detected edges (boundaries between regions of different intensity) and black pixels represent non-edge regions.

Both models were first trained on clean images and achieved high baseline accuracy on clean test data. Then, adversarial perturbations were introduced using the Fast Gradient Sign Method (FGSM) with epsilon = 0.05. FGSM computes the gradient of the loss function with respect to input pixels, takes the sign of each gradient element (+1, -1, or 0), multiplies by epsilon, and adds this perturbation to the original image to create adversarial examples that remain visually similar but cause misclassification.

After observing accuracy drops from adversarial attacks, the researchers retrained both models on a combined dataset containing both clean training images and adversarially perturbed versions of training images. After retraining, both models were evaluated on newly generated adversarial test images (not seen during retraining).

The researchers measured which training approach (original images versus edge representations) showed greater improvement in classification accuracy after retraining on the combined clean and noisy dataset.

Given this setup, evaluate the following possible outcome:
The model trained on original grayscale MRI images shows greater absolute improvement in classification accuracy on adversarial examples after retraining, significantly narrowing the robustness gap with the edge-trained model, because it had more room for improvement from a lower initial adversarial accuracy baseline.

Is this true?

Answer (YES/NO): YES